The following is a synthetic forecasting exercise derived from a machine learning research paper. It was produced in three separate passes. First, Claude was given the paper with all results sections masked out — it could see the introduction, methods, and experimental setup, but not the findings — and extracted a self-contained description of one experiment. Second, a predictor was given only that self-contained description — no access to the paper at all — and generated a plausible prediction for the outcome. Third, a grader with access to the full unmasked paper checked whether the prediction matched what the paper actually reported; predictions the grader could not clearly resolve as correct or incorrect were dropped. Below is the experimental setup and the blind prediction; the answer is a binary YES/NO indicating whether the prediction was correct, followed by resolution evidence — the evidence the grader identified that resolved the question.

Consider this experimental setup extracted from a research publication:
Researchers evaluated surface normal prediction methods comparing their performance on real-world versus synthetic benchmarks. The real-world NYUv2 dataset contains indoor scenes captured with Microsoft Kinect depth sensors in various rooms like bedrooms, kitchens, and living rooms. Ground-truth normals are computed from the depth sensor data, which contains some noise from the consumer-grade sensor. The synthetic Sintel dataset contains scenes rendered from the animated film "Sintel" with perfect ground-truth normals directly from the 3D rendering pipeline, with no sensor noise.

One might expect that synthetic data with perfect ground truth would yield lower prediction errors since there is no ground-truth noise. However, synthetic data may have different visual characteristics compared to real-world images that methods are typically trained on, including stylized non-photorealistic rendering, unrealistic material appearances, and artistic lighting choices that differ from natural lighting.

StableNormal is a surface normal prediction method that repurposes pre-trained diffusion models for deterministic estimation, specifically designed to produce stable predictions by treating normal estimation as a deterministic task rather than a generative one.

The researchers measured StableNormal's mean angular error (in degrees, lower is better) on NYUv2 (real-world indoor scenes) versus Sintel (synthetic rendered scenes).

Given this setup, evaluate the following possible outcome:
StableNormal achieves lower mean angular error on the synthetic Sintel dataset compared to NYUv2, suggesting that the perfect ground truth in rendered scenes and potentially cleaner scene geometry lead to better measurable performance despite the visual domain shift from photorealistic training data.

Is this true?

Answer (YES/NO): NO